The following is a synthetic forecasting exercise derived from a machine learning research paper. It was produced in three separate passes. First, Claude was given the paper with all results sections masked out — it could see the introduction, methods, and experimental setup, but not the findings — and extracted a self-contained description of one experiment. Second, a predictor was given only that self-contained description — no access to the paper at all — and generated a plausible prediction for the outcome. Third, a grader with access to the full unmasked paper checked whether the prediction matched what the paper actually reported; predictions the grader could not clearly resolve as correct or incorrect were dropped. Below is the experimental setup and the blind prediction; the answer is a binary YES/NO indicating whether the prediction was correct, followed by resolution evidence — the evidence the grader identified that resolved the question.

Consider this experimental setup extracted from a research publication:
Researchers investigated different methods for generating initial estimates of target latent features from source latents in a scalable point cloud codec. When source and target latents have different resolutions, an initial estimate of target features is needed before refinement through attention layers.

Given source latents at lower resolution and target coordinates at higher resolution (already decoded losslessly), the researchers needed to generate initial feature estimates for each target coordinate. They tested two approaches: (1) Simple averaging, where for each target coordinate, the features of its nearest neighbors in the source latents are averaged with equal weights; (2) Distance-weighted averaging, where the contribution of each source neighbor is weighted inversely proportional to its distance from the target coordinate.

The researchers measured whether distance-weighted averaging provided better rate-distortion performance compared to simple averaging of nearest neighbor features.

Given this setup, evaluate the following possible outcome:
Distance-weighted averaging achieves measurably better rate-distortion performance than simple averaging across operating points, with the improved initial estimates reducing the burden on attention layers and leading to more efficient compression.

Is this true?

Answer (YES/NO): NO